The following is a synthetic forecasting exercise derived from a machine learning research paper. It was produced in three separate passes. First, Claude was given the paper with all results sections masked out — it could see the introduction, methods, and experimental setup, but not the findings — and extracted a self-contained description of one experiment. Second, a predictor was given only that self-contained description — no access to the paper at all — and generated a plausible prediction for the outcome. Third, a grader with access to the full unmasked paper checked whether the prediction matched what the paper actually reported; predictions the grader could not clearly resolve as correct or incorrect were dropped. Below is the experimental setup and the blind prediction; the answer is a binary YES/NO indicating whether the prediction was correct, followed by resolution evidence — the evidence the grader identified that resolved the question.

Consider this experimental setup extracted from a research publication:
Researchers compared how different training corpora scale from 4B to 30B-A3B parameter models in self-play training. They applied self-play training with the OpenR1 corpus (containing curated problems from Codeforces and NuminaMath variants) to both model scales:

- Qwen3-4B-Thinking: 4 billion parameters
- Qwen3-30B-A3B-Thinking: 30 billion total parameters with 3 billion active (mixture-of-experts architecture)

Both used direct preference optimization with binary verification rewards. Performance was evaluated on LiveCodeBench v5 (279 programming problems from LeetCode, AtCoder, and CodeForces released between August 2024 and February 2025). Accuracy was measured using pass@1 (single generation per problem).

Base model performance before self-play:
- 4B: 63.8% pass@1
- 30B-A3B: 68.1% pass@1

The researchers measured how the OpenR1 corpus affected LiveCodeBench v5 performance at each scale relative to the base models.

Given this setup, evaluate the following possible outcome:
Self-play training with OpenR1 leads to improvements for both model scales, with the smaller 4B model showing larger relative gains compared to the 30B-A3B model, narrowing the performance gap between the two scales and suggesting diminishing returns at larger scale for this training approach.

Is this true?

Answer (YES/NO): NO